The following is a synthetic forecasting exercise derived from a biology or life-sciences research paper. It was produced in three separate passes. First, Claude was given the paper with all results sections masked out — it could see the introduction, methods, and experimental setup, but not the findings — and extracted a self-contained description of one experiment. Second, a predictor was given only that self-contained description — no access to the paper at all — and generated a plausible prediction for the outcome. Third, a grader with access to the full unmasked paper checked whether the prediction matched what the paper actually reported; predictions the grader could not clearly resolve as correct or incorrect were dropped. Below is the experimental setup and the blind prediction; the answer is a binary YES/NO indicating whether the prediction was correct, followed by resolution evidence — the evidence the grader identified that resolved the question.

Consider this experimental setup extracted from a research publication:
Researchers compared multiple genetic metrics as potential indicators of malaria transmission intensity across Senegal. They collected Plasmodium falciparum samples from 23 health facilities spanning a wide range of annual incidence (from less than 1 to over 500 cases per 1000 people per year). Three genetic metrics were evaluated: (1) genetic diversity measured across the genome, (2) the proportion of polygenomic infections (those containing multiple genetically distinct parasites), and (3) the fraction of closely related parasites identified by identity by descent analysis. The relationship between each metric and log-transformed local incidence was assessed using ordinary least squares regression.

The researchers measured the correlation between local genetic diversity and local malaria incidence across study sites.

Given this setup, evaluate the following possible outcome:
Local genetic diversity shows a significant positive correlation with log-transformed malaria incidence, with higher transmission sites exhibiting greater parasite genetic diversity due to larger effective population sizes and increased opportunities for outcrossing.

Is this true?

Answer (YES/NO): NO